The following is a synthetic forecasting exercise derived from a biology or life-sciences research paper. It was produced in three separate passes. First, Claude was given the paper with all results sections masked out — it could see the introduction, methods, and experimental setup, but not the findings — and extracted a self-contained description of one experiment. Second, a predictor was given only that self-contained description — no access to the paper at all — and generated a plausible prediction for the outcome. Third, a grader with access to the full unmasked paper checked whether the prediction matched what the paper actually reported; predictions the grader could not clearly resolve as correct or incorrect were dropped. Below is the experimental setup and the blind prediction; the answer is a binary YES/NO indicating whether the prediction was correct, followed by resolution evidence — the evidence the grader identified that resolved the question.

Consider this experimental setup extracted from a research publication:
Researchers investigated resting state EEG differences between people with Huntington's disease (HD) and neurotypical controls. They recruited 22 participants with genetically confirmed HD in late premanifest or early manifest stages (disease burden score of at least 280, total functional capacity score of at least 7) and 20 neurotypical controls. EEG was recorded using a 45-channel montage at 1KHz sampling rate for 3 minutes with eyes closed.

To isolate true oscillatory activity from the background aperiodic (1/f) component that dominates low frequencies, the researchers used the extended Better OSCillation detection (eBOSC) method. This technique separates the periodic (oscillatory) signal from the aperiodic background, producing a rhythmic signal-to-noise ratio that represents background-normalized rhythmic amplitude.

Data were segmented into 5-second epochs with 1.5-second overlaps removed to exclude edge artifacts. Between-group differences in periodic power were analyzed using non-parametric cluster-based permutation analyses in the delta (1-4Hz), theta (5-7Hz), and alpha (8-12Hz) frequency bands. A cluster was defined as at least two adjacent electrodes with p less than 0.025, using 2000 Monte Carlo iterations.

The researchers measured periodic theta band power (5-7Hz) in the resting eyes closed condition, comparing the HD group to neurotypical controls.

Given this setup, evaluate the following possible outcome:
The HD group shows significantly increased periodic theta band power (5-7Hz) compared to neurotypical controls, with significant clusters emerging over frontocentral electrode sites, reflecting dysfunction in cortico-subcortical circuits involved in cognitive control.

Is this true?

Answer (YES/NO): NO